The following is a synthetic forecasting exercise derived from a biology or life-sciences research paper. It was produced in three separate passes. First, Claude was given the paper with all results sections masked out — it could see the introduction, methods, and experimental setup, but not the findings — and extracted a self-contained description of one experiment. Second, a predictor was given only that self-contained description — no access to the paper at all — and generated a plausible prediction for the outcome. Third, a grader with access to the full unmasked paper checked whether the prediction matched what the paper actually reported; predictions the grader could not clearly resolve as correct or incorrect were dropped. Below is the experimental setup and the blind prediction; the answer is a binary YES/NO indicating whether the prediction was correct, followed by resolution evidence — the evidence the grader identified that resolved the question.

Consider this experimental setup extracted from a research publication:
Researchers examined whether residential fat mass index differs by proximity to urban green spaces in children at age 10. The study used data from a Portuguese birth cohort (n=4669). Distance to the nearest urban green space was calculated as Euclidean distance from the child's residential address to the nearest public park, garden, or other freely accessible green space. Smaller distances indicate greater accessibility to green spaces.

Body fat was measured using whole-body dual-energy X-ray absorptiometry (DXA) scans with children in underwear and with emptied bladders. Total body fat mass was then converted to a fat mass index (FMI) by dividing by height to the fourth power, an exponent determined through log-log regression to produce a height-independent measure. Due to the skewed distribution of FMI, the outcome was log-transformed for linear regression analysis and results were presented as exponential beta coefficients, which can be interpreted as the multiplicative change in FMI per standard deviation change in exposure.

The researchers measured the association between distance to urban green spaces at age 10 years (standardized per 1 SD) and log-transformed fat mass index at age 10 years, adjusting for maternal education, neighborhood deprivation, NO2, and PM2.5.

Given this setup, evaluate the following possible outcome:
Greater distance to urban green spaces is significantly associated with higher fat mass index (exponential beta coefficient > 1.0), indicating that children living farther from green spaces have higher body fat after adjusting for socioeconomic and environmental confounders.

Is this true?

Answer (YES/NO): NO